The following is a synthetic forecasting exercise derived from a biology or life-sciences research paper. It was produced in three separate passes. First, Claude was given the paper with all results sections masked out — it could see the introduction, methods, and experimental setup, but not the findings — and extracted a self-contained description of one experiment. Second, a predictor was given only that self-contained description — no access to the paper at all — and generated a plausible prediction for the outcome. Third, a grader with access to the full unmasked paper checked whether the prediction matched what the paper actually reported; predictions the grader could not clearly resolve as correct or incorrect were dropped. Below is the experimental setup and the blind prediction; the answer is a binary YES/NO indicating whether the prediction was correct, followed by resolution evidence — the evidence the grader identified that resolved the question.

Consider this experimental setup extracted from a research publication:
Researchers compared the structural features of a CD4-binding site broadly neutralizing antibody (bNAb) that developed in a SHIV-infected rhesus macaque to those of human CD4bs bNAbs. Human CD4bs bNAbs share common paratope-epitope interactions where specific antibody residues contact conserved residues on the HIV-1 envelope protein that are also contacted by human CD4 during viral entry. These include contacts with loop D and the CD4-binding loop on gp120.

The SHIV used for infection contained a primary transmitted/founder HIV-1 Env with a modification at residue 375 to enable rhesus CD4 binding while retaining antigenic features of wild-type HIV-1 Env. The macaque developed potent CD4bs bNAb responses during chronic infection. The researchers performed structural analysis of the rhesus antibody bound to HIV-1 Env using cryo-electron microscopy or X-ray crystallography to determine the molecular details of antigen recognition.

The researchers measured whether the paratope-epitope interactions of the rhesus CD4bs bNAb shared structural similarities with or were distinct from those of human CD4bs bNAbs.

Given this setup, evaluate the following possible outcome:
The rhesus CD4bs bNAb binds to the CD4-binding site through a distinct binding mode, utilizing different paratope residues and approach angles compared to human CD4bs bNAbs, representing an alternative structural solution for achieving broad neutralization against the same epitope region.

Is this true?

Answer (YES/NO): NO